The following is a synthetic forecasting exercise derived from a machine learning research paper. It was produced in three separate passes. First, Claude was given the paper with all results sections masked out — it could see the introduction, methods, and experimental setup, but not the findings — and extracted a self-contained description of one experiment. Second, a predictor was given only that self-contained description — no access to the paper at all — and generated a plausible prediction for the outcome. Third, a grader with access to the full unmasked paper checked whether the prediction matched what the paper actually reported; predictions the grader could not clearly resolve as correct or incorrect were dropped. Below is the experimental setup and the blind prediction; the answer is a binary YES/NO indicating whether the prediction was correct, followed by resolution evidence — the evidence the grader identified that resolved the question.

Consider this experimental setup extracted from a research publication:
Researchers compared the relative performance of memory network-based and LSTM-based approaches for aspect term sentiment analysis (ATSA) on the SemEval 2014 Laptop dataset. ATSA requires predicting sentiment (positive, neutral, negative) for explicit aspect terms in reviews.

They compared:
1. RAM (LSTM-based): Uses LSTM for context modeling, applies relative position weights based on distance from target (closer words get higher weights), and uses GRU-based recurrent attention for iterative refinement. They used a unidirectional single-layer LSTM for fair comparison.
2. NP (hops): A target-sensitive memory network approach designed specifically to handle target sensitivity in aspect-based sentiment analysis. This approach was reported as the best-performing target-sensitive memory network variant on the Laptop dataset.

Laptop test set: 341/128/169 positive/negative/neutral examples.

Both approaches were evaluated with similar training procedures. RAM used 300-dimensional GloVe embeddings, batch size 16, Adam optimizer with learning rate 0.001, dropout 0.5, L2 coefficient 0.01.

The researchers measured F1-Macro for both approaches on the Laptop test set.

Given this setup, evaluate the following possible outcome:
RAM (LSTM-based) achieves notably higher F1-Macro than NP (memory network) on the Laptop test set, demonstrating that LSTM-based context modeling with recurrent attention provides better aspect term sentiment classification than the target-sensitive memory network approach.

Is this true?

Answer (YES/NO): NO